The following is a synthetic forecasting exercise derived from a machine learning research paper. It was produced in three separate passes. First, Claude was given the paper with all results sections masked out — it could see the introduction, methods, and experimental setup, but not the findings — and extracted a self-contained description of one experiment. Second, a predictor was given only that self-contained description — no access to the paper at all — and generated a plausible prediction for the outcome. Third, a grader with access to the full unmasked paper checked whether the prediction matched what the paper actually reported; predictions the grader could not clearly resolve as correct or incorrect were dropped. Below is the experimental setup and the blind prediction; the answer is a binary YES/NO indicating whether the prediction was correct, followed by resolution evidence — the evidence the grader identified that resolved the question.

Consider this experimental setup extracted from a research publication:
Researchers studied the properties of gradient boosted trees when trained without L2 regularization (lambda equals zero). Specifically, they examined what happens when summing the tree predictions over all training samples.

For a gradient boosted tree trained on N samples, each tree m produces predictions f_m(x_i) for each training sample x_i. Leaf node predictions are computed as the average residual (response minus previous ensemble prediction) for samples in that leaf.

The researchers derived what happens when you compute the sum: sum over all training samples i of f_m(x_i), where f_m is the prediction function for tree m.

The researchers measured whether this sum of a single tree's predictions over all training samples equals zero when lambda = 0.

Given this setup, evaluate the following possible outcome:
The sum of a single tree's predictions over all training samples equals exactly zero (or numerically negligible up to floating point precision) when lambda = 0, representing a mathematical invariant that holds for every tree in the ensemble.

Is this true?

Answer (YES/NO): YES